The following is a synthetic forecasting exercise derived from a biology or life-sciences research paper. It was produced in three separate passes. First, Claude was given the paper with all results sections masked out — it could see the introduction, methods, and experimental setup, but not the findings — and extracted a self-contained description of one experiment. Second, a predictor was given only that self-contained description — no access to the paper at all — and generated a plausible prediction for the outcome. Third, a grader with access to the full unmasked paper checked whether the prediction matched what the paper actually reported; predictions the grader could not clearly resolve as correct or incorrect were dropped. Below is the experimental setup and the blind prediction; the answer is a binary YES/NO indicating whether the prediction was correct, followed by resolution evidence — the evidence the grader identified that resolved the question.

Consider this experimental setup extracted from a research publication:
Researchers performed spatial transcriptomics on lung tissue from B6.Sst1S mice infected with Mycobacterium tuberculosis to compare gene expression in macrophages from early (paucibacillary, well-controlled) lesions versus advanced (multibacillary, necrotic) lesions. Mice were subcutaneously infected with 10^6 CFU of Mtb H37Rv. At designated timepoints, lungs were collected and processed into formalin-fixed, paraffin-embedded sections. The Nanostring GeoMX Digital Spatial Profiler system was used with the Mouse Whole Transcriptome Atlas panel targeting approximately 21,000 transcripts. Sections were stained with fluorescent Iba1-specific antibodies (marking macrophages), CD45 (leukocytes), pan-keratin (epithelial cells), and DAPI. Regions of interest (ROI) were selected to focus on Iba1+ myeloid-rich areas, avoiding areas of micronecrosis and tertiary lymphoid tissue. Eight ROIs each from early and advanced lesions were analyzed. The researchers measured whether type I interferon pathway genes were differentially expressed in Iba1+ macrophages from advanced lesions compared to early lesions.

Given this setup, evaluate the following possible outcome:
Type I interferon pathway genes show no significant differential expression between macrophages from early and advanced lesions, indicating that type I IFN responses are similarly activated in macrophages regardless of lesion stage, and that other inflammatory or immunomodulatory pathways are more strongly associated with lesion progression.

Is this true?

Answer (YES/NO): NO